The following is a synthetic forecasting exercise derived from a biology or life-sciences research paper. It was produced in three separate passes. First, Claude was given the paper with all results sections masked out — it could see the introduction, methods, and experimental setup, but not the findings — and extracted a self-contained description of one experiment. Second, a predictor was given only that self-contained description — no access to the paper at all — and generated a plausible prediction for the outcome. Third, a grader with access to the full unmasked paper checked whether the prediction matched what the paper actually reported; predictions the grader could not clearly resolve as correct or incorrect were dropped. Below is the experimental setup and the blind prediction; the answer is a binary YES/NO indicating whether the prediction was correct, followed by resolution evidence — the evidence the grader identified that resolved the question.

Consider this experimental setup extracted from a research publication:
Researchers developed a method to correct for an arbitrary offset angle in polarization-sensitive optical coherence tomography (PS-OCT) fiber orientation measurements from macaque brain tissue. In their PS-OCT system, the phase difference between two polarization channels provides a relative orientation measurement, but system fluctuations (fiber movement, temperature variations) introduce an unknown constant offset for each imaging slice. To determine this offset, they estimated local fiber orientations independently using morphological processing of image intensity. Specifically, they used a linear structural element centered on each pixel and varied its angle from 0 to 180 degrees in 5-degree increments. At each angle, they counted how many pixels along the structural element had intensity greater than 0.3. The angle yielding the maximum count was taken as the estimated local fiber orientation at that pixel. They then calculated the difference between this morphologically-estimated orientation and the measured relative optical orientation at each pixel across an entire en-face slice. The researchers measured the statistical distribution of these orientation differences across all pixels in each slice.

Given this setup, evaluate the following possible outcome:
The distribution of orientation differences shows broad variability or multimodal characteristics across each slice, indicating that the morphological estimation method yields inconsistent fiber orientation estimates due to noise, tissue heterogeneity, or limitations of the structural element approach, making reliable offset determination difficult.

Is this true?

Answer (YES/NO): NO